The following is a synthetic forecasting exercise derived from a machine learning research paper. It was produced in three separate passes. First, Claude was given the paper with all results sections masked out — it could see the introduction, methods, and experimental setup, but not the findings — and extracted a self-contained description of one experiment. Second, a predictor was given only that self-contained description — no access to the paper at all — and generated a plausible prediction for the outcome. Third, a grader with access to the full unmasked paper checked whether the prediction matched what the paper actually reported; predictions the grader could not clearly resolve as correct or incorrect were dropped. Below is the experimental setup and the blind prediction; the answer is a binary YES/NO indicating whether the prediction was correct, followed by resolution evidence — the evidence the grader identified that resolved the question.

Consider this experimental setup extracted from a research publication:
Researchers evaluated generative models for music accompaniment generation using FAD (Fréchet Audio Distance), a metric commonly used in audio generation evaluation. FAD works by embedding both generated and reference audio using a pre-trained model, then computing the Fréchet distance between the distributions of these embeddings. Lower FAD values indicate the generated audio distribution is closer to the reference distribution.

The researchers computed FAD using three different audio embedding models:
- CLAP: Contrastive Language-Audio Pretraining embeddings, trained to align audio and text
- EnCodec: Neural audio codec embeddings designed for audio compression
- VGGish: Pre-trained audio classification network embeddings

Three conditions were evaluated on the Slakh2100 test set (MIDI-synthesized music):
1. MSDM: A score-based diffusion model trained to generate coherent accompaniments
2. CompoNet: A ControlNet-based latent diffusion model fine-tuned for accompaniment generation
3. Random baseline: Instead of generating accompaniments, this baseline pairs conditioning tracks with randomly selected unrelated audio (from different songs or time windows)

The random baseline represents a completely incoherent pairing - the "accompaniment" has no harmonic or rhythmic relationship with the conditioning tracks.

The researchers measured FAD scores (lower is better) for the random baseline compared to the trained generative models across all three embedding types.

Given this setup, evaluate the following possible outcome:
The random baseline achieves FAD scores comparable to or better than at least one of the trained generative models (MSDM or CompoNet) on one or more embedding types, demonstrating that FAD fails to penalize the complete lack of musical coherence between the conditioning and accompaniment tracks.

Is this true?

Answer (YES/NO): YES